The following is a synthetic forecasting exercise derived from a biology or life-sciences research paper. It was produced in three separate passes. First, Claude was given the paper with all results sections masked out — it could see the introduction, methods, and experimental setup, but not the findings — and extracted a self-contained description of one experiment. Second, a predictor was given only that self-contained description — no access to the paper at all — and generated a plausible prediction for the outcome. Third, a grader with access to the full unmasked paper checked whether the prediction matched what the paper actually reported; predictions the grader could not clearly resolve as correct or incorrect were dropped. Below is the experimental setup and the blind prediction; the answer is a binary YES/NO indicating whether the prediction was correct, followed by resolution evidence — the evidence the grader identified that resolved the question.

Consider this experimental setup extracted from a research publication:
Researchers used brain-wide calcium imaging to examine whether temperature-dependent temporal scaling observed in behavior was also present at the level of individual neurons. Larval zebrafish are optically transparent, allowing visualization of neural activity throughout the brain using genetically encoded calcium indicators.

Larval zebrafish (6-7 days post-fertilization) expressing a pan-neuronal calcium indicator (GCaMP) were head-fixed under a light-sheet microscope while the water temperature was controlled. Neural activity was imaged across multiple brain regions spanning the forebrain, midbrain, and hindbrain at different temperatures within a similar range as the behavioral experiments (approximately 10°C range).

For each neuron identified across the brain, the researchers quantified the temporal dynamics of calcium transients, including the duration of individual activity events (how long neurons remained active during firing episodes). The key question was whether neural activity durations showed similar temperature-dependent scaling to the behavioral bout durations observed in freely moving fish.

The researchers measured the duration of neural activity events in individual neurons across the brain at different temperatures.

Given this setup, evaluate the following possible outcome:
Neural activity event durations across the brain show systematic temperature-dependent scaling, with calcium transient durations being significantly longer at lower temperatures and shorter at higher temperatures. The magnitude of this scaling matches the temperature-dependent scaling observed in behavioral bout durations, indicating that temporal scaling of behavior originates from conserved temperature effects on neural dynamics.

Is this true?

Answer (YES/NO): NO